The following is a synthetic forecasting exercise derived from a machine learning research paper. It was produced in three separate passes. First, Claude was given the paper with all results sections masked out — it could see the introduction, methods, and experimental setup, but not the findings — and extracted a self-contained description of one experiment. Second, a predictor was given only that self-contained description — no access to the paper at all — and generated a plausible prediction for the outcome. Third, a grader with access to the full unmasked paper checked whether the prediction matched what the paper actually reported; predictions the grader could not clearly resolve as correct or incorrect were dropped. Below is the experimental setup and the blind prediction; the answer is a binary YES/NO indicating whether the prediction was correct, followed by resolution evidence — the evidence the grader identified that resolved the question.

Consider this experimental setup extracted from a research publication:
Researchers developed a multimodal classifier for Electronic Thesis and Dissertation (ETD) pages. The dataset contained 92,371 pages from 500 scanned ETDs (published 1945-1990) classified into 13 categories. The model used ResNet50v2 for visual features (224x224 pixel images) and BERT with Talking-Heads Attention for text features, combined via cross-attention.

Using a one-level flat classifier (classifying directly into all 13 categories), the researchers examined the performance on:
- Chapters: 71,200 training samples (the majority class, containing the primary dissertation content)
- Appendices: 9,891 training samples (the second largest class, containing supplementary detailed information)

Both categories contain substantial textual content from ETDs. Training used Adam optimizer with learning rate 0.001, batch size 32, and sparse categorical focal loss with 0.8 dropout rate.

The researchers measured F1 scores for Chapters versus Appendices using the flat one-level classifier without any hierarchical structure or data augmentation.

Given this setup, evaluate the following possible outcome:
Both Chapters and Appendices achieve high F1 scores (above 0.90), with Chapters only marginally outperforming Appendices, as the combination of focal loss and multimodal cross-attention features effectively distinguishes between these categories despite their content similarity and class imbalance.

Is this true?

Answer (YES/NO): NO